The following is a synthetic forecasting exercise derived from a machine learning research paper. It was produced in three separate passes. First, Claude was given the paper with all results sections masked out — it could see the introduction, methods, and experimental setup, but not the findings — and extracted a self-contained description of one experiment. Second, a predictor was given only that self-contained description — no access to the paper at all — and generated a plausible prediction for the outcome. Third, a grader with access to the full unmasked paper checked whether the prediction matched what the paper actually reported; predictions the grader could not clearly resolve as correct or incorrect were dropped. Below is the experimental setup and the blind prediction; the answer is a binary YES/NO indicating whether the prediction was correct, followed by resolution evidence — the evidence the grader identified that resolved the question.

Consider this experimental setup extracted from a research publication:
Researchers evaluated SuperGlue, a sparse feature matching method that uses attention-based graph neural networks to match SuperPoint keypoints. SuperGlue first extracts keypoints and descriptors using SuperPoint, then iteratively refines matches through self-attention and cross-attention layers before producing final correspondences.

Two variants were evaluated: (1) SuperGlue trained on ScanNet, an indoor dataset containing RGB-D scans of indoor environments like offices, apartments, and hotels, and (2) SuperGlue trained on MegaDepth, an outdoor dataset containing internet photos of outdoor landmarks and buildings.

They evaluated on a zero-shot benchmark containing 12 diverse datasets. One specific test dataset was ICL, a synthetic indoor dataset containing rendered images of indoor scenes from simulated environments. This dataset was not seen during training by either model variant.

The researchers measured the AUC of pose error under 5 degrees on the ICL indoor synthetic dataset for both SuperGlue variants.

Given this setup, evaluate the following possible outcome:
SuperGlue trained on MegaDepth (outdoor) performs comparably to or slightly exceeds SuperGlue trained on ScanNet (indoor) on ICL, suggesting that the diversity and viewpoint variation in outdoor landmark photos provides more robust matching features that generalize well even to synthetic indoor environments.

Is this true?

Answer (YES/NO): NO